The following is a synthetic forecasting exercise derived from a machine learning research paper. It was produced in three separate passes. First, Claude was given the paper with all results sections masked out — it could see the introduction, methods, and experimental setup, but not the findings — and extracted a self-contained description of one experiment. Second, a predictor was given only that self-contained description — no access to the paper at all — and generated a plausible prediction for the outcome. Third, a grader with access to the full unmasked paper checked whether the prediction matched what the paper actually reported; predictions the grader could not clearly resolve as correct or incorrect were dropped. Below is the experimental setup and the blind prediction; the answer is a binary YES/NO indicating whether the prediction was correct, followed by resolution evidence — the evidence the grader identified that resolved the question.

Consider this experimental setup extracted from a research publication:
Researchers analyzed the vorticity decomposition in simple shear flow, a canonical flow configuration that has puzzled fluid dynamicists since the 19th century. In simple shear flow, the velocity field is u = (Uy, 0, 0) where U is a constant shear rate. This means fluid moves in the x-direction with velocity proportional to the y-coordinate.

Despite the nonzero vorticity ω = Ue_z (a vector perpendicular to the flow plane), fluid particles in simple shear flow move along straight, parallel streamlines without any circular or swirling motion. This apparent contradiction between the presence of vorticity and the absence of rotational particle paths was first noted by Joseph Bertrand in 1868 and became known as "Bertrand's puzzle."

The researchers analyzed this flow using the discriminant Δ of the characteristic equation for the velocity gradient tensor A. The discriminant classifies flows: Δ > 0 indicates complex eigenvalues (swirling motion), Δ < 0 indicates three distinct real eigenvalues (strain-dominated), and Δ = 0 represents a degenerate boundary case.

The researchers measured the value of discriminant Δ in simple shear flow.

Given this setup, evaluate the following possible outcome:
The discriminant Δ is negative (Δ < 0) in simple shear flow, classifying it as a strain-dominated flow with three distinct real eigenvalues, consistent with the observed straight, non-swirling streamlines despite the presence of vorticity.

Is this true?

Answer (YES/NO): NO